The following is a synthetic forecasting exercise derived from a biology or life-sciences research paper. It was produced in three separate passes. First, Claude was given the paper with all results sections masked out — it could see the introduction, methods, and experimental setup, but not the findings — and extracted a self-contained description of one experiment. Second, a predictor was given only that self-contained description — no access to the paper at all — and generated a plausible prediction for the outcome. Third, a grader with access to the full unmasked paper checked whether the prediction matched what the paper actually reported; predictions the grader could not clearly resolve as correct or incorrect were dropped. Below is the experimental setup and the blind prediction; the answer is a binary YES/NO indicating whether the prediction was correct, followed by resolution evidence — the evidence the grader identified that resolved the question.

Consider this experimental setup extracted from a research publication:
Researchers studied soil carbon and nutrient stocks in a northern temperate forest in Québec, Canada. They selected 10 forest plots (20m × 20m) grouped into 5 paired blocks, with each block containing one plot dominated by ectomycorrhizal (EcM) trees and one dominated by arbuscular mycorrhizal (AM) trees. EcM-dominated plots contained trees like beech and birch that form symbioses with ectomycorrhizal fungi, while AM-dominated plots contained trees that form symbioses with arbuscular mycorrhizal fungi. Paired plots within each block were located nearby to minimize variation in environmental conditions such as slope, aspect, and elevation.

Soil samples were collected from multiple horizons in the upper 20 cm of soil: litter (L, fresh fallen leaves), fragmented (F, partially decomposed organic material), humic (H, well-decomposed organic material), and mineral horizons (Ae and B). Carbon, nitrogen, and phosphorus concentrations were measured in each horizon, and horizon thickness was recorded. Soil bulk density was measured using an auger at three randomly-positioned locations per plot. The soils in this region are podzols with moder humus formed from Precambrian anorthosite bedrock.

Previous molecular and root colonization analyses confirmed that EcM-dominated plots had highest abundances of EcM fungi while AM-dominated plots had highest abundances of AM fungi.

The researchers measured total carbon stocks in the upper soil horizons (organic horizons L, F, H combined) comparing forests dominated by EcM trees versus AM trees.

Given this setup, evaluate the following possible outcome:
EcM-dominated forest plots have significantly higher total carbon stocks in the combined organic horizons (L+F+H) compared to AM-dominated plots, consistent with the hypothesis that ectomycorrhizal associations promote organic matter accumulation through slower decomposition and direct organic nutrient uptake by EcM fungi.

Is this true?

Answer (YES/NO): NO